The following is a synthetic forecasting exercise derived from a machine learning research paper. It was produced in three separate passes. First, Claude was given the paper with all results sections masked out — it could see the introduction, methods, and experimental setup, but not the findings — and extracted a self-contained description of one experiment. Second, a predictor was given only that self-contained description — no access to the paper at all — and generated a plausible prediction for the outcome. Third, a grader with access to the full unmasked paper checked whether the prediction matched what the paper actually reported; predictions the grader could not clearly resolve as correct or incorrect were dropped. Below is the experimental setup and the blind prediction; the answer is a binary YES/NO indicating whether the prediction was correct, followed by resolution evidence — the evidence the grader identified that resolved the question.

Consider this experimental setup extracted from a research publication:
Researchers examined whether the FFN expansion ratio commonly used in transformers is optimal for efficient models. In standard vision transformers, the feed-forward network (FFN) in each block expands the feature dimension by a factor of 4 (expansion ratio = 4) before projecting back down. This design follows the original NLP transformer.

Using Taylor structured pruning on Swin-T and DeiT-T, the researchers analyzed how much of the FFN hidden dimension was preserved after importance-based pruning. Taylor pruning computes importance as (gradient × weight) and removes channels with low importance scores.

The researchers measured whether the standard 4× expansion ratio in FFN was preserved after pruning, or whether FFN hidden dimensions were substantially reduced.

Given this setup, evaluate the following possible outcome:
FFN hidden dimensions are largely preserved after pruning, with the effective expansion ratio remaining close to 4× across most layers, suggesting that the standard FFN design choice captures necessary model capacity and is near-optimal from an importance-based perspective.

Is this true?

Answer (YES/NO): NO